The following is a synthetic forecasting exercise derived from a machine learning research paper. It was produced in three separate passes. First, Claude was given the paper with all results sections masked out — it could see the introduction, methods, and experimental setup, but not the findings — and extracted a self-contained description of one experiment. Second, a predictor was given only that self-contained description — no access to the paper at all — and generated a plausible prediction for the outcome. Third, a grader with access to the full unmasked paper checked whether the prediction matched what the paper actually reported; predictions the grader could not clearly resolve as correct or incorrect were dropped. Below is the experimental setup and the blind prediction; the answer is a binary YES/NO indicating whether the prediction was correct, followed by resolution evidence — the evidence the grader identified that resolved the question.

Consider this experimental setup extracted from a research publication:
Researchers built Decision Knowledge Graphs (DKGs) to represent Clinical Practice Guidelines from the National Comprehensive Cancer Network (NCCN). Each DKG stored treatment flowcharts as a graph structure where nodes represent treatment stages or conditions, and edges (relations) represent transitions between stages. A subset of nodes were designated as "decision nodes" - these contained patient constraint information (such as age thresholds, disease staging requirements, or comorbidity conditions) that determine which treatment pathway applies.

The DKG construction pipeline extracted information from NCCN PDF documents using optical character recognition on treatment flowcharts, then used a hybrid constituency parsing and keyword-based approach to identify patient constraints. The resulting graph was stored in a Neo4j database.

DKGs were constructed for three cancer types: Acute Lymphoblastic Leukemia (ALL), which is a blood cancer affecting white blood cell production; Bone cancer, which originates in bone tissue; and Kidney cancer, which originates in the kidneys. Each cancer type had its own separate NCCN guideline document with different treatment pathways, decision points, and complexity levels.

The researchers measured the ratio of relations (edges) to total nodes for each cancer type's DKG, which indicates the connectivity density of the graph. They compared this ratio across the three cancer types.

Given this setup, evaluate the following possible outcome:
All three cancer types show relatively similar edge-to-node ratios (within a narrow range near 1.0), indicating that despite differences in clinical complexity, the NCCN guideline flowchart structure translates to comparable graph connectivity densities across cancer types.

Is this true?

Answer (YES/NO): YES